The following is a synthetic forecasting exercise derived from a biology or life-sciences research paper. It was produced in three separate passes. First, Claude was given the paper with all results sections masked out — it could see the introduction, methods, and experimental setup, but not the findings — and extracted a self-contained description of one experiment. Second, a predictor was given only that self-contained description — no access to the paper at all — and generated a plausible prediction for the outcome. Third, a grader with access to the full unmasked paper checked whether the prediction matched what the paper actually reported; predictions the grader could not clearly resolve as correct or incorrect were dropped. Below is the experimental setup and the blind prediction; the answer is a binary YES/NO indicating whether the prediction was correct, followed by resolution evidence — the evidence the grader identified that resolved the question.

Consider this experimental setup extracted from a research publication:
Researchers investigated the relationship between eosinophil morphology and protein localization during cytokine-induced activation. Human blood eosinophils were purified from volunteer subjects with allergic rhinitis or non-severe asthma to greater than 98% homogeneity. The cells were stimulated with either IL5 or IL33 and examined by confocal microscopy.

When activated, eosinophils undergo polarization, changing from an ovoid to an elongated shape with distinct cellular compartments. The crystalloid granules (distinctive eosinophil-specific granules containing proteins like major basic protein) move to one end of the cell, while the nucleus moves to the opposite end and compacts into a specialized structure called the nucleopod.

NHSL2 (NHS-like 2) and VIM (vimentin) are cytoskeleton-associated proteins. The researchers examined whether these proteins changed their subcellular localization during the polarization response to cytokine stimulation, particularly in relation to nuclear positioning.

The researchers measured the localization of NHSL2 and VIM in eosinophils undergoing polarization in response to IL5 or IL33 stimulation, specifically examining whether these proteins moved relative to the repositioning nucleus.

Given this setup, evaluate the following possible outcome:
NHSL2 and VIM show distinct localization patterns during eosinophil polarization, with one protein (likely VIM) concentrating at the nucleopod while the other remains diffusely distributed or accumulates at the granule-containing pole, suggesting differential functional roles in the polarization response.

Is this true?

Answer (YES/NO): NO